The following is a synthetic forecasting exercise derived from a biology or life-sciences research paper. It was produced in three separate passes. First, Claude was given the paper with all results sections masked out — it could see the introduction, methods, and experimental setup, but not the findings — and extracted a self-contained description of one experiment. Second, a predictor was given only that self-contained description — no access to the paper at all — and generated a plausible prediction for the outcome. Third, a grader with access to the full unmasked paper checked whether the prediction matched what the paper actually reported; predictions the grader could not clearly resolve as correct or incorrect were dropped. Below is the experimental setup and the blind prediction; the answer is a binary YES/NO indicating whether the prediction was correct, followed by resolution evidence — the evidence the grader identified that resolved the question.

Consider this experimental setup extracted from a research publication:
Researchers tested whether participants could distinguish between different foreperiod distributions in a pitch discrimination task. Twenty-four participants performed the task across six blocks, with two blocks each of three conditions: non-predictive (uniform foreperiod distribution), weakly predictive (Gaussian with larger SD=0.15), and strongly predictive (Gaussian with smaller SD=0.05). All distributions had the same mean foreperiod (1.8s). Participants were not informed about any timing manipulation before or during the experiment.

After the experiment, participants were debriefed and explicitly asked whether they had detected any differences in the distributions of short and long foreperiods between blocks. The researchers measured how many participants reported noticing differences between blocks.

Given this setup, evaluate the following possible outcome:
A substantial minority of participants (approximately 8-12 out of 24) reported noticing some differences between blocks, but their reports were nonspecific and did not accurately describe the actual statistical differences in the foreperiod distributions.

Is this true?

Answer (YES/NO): NO